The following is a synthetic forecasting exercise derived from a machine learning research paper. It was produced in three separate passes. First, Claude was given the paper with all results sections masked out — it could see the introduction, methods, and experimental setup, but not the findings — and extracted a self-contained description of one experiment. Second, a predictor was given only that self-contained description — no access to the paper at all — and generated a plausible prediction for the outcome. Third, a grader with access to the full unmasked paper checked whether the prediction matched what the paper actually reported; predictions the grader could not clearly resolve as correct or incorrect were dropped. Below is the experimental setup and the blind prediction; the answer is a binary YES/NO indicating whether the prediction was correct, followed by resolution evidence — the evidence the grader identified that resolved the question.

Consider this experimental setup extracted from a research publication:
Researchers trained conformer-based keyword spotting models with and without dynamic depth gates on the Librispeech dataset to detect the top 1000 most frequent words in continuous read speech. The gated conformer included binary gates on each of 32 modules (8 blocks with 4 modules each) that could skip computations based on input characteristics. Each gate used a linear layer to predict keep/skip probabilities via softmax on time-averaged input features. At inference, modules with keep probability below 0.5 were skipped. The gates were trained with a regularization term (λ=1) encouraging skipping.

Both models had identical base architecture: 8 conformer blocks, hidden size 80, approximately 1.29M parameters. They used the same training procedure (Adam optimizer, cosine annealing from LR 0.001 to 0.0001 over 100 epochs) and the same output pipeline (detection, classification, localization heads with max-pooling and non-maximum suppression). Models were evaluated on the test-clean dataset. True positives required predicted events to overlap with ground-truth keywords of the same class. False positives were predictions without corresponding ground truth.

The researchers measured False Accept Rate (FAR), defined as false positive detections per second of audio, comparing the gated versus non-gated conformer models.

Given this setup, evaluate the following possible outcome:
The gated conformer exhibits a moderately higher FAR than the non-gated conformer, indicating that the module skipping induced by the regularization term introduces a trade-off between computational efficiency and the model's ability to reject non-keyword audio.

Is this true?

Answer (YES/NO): NO